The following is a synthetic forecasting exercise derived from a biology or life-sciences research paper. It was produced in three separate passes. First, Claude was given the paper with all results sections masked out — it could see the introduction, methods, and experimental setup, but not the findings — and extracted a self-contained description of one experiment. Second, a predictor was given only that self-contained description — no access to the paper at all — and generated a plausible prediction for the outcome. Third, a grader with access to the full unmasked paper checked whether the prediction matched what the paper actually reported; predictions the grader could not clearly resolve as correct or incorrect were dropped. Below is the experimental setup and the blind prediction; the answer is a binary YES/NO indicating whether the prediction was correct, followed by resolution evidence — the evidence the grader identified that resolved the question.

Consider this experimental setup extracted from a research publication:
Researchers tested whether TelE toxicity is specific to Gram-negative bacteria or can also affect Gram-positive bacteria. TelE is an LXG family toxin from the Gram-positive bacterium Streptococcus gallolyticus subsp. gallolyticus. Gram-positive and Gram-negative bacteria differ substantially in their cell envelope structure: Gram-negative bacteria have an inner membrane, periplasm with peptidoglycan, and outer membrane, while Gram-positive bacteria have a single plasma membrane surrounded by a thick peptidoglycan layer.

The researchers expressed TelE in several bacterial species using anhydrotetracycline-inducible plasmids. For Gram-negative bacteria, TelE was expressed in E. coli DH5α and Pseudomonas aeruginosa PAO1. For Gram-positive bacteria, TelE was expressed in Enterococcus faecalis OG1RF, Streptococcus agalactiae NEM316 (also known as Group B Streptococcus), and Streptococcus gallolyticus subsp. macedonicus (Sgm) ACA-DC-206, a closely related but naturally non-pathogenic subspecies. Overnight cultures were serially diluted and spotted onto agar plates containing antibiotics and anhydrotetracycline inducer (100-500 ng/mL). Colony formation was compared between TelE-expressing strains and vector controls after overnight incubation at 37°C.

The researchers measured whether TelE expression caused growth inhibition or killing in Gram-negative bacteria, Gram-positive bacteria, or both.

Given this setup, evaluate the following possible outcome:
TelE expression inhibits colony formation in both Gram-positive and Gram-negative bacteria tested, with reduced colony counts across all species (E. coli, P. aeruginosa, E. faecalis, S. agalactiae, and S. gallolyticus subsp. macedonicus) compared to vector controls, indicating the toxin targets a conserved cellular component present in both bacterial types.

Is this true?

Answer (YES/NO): NO